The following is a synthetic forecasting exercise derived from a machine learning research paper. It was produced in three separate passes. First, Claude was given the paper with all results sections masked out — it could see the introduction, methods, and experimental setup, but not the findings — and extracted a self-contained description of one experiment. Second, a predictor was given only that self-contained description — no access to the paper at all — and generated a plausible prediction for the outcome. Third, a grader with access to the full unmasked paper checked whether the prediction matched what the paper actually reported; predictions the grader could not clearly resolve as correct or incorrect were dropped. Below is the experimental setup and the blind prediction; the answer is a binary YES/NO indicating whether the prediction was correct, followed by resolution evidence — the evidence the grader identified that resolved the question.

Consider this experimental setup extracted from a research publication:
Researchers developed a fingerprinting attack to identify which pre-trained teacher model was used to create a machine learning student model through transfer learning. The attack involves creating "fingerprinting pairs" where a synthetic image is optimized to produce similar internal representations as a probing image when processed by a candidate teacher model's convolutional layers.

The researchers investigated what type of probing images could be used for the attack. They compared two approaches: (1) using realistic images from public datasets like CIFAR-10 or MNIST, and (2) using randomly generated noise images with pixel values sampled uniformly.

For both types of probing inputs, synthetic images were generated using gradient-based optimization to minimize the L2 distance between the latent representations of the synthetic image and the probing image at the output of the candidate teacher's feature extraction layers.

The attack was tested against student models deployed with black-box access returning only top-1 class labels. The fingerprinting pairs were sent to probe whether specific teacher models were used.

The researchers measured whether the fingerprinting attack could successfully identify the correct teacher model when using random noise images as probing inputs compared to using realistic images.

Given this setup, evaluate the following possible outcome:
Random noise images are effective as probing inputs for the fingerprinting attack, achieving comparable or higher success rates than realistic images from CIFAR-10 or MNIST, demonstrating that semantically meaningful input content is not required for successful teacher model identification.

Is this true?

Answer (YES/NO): NO